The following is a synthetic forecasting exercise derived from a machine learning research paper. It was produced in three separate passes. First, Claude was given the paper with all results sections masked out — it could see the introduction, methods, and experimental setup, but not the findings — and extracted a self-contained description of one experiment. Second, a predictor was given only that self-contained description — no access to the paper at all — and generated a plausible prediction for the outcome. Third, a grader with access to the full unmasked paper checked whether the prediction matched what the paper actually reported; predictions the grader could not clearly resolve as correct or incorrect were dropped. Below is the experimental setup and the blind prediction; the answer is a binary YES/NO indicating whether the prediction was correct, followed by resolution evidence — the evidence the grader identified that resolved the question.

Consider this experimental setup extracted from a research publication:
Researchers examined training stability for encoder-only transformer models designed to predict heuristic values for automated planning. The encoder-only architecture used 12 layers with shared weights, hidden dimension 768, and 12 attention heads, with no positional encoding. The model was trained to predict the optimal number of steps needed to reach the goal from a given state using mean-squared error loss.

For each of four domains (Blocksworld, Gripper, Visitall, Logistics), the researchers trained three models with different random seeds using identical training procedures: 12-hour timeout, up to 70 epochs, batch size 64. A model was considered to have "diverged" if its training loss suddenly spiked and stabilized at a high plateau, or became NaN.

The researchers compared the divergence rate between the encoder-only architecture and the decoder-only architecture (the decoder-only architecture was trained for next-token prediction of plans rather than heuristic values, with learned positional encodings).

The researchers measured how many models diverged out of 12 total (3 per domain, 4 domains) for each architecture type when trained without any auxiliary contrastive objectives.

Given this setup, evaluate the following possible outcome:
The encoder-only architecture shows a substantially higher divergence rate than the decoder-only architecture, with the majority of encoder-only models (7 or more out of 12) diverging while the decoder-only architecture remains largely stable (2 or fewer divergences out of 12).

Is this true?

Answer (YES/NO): YES